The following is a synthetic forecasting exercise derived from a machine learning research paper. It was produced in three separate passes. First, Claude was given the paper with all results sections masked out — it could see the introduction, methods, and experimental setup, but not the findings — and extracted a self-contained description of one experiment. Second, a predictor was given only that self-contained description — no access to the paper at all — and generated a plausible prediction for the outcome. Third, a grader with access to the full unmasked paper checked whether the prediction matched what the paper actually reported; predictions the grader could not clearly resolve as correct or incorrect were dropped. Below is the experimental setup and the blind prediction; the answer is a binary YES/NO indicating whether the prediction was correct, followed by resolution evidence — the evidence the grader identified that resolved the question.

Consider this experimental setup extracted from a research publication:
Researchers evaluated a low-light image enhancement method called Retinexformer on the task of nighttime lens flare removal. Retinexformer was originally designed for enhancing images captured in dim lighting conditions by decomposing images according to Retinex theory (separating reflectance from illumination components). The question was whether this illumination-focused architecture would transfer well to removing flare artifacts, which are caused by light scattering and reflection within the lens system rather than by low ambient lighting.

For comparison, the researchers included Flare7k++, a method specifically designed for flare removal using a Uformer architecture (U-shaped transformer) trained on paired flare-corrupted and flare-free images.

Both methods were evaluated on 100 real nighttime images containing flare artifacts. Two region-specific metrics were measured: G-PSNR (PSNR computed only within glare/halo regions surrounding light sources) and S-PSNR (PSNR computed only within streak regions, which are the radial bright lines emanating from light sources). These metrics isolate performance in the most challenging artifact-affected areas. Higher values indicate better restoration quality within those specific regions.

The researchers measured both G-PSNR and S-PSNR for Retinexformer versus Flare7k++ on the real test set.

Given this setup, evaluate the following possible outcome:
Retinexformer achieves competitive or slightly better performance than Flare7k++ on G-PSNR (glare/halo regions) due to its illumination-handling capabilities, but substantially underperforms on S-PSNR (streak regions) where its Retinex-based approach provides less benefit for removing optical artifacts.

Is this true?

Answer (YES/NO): NO